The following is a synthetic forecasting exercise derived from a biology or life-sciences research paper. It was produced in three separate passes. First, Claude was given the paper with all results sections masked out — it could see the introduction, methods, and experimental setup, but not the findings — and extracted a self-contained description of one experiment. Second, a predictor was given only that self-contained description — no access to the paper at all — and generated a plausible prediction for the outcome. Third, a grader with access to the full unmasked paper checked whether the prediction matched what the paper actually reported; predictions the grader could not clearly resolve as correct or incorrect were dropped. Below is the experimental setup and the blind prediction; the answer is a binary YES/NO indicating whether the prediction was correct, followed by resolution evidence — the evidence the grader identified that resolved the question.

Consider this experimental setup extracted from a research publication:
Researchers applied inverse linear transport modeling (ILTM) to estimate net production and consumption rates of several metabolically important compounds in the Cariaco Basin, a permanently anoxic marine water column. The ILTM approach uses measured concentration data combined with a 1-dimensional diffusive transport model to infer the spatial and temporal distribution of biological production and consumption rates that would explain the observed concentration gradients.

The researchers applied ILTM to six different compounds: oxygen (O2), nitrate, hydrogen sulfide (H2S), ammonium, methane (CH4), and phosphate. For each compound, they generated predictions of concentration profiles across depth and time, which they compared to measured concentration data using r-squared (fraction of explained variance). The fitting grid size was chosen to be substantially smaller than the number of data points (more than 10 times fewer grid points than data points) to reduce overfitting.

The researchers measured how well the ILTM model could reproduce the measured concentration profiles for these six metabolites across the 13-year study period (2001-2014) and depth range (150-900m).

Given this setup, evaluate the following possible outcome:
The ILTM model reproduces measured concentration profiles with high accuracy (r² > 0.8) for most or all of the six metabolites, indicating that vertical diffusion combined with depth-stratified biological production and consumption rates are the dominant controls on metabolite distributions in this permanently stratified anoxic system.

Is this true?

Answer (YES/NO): YES